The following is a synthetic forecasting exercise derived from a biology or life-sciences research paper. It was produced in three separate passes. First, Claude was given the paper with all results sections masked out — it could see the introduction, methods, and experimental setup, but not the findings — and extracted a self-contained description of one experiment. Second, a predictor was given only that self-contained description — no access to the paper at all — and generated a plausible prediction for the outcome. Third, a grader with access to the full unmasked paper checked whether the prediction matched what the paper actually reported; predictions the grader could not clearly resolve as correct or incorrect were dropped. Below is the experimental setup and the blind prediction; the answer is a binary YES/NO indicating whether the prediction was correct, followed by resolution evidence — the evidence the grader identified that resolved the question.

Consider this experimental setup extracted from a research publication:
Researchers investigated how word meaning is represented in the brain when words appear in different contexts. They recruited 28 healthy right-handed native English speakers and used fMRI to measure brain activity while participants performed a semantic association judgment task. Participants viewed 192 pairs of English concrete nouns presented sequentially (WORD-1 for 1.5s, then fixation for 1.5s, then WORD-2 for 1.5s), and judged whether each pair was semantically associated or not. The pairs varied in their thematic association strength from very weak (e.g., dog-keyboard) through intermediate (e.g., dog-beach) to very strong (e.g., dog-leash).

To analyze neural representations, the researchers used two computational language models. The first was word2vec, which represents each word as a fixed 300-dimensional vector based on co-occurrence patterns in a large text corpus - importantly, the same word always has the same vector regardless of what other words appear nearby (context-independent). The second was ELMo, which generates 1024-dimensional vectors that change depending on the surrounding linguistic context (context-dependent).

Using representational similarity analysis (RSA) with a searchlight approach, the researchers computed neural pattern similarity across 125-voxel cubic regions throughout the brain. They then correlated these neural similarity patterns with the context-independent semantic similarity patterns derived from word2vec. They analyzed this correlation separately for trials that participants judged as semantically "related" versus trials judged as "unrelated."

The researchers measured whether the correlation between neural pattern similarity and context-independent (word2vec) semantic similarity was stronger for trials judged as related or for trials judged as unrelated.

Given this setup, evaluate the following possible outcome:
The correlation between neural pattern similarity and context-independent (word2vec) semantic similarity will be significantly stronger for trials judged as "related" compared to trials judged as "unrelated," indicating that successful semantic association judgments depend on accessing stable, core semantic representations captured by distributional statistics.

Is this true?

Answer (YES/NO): NO